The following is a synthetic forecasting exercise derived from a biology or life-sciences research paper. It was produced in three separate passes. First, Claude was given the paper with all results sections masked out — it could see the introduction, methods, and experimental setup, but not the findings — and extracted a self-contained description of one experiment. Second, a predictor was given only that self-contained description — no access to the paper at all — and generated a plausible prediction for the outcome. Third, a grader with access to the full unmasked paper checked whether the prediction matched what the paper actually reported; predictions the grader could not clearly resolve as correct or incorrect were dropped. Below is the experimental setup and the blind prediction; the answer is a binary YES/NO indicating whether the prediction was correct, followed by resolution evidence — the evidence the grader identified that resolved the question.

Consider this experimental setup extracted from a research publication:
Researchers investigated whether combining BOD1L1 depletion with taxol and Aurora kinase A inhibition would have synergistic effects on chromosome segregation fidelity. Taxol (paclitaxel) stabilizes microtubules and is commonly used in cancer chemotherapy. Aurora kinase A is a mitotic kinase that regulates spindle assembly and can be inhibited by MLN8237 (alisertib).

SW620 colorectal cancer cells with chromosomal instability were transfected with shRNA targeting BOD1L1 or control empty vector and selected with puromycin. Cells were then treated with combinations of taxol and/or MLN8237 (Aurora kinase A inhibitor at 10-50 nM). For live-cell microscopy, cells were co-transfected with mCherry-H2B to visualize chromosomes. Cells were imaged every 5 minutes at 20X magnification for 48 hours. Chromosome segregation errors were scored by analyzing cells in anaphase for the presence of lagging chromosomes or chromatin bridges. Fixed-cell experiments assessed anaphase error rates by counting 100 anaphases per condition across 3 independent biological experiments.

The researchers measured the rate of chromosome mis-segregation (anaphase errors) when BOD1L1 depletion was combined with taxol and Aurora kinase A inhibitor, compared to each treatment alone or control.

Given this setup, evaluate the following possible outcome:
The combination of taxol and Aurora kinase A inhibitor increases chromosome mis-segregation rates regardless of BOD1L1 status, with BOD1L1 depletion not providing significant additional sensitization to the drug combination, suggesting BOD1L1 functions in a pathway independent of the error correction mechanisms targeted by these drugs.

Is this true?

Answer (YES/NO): NO